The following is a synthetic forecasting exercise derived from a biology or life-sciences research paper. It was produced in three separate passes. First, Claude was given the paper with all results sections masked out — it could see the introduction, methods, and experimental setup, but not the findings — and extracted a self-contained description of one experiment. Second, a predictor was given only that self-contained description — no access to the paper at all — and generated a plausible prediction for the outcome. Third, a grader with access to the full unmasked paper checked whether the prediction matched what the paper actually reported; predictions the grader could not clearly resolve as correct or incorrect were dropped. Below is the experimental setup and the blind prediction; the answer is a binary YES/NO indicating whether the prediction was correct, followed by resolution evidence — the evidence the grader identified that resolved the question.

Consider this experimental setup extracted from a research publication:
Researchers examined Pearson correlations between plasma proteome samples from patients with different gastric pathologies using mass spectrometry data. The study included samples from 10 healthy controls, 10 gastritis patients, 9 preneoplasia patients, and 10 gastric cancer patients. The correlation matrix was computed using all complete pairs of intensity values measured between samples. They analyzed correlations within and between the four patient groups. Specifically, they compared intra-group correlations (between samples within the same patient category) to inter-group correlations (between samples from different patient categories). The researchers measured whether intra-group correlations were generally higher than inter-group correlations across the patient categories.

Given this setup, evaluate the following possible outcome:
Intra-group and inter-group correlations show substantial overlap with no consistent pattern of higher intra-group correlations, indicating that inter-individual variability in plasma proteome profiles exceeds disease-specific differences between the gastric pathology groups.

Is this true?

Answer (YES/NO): NO